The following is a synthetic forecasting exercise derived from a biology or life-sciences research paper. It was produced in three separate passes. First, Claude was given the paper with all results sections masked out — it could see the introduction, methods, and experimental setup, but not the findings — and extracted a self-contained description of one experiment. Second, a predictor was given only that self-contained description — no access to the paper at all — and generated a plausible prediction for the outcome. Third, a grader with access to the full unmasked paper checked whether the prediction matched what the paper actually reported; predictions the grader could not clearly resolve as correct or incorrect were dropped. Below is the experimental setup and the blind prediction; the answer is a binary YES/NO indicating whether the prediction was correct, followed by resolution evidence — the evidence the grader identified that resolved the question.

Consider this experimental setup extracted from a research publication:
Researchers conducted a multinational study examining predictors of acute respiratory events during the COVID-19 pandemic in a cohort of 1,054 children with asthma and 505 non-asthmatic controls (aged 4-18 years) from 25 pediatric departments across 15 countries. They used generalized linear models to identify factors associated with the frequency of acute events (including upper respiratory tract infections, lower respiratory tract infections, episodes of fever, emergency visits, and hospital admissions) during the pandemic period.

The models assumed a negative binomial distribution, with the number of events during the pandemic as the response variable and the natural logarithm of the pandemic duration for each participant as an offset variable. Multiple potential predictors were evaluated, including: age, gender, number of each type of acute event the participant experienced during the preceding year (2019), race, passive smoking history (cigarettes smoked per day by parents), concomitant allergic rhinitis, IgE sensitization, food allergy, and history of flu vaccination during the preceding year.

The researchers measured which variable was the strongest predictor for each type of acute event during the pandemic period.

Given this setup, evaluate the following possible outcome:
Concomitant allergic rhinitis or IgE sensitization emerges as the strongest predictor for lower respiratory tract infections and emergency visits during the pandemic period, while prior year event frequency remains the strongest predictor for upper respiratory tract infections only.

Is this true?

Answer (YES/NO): NO